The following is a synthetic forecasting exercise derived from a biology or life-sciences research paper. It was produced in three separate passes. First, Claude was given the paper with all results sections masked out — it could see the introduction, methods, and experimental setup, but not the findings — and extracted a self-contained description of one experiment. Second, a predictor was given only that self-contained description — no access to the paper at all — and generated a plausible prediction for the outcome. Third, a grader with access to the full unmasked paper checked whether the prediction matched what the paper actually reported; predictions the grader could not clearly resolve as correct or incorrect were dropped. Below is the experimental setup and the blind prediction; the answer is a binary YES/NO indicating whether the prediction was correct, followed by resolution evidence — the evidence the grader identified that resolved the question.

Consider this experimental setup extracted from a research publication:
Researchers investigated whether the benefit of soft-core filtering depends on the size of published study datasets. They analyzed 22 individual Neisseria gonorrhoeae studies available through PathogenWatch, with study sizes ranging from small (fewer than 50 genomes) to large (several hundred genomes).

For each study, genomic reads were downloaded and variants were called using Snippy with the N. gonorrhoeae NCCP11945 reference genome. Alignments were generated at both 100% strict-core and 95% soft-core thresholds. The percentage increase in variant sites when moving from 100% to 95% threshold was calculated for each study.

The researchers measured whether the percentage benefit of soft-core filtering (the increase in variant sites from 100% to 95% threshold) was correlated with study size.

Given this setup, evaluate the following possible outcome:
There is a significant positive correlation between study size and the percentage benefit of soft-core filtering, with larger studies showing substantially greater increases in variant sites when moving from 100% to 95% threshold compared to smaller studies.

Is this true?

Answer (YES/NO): YES